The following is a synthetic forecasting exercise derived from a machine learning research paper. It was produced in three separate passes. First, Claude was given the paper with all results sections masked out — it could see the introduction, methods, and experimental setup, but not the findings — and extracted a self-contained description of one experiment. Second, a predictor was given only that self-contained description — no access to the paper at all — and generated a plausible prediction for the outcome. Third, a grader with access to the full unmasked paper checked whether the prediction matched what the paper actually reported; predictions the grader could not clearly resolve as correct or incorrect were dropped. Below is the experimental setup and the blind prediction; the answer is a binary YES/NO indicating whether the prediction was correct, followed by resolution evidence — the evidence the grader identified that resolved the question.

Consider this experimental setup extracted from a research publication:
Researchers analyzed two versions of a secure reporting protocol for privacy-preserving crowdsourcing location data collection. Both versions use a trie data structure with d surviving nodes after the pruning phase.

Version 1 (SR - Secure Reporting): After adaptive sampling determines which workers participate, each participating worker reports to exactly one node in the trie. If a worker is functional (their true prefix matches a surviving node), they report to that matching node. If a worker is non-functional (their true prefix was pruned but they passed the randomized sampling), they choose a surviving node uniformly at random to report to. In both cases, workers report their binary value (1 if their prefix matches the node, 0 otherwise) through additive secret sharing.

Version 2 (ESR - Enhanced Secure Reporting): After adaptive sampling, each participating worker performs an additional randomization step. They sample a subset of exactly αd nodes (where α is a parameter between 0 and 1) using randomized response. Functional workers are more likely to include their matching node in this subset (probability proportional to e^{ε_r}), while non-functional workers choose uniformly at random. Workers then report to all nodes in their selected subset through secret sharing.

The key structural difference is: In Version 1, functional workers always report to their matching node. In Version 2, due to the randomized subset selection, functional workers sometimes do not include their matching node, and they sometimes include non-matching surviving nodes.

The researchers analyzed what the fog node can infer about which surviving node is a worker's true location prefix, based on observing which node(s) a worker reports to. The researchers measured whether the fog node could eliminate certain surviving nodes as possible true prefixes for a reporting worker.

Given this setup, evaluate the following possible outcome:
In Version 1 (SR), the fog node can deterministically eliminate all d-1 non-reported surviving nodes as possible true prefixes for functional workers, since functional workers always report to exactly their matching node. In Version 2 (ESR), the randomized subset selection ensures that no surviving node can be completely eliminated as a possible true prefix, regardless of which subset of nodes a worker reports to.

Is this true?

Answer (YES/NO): YES